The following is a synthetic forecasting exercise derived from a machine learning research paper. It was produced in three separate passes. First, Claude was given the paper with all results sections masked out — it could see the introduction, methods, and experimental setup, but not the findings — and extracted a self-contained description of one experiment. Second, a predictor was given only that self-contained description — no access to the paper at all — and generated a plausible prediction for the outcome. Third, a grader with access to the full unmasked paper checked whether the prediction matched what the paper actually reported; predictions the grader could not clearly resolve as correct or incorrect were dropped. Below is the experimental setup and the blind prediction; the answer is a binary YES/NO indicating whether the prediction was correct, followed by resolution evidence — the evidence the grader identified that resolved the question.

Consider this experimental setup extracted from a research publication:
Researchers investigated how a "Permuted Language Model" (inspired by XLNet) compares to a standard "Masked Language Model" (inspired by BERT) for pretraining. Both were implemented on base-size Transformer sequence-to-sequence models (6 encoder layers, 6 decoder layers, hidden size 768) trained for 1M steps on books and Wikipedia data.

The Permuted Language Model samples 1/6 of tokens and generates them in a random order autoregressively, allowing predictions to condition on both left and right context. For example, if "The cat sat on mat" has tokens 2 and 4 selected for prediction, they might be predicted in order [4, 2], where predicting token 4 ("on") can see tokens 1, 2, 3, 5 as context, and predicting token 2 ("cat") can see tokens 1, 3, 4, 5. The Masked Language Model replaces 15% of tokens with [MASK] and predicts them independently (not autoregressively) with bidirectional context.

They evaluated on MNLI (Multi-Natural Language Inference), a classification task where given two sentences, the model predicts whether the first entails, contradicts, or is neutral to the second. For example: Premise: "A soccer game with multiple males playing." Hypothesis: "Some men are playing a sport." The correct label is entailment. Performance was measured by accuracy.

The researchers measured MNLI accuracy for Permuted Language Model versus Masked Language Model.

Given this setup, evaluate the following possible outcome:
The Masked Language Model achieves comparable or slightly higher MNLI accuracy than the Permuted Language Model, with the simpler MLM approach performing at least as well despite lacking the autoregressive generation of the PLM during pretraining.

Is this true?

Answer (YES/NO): NO